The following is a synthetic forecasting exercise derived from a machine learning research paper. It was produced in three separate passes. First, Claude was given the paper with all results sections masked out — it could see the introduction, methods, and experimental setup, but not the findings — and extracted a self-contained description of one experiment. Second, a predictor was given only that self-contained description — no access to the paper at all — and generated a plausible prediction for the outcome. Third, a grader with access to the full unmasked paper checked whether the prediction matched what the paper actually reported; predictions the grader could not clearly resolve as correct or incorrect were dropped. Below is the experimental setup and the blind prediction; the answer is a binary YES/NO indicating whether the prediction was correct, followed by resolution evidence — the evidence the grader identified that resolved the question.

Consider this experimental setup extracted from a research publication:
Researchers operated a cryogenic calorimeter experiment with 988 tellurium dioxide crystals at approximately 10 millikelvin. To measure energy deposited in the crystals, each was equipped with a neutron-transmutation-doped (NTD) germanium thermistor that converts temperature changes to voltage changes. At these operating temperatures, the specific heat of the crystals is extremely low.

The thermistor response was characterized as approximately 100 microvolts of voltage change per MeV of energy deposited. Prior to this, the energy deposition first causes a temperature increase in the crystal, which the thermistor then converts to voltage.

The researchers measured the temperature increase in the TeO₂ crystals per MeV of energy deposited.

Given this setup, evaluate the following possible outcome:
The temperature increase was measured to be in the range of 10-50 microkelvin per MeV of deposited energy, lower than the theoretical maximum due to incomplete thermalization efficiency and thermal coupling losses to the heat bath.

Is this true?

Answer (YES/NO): NO